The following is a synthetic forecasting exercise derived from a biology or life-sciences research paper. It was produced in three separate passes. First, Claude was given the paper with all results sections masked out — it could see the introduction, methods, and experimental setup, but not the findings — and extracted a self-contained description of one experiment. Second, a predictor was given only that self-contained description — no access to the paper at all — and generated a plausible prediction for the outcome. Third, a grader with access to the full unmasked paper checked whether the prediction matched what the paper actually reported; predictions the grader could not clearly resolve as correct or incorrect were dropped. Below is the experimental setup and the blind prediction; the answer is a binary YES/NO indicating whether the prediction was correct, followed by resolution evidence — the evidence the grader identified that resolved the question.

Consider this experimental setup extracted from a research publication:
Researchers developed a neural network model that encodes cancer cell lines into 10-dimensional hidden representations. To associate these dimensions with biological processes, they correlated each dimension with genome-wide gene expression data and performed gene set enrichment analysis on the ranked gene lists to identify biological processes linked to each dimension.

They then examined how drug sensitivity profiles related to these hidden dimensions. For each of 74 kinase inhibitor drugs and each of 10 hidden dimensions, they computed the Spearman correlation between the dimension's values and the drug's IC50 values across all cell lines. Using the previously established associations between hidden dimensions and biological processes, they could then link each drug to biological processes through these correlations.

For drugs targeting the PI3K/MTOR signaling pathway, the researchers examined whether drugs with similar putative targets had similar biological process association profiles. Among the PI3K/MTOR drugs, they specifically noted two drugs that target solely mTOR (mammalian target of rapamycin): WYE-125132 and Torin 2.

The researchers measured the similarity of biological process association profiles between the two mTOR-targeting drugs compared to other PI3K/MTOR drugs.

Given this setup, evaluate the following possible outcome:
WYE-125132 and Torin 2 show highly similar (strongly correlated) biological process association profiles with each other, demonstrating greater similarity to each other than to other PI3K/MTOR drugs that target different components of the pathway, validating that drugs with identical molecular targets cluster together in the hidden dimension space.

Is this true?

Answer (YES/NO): YES